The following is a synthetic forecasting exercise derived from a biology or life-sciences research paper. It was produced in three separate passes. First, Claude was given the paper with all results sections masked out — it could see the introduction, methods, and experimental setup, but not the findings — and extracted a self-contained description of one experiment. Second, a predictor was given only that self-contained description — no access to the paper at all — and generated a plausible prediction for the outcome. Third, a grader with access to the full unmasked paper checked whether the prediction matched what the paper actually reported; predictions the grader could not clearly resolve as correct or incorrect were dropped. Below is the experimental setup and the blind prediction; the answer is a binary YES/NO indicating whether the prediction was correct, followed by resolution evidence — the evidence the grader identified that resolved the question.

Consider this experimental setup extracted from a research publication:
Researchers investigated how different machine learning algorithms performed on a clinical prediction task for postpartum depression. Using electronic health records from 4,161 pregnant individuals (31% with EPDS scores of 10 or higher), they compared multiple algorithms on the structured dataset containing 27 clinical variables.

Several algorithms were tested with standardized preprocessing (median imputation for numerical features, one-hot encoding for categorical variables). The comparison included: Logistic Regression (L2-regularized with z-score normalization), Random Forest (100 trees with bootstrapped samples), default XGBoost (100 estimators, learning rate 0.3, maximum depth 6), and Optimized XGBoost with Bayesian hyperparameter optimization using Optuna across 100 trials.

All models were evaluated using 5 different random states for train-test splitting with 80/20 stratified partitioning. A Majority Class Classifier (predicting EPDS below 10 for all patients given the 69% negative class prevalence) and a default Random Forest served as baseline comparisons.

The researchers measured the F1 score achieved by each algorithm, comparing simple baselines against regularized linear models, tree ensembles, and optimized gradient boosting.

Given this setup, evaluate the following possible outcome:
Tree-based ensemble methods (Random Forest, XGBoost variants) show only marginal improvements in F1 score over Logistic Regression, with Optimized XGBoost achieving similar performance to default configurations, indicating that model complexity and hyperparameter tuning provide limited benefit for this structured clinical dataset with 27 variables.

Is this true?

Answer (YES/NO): NO